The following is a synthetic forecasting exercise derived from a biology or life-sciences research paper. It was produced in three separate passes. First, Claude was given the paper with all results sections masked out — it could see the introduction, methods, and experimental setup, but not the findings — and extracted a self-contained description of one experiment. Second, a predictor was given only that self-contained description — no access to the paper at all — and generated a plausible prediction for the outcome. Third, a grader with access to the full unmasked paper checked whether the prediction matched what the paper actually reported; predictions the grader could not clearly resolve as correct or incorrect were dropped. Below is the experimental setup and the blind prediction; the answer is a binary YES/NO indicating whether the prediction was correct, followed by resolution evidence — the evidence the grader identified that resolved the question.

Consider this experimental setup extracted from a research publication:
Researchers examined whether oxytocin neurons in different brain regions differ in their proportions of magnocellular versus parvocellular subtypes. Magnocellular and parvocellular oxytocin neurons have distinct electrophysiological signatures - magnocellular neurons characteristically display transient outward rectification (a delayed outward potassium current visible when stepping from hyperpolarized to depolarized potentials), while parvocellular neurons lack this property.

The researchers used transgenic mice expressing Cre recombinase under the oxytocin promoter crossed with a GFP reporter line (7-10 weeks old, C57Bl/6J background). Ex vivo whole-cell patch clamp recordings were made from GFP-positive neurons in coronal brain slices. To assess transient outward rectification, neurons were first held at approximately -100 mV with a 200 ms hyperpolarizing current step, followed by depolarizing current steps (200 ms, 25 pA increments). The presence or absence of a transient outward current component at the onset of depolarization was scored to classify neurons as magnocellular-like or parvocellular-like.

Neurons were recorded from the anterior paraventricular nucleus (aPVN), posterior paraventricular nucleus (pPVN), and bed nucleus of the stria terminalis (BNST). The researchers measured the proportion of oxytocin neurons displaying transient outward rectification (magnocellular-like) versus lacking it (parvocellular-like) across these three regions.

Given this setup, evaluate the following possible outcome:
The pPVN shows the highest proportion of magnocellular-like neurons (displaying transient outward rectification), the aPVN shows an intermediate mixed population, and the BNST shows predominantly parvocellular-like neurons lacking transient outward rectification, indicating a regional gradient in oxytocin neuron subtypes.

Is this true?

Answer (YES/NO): NO